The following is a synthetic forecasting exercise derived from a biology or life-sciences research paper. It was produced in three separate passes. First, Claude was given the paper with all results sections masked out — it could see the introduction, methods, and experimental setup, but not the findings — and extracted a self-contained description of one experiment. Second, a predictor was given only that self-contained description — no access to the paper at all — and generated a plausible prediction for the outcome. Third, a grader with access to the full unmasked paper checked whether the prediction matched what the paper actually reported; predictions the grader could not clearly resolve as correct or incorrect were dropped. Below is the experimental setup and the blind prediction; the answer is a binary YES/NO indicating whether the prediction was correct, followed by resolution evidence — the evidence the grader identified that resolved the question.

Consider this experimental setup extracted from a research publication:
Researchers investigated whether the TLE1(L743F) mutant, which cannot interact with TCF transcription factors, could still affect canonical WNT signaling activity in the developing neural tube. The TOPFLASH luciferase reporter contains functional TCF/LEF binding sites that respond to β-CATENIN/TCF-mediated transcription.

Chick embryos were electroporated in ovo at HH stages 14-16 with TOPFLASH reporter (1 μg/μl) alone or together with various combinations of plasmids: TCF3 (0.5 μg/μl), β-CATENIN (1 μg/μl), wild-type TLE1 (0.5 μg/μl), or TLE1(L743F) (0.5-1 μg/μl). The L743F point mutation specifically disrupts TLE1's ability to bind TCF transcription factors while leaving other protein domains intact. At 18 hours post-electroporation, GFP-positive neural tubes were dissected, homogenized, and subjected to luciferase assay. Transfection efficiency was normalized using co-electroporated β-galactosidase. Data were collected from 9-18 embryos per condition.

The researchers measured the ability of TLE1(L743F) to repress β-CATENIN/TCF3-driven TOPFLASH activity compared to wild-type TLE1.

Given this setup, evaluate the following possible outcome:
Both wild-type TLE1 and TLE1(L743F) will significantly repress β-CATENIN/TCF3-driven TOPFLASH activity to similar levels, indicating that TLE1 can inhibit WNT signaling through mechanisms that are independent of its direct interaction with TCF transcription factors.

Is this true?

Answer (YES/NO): YES